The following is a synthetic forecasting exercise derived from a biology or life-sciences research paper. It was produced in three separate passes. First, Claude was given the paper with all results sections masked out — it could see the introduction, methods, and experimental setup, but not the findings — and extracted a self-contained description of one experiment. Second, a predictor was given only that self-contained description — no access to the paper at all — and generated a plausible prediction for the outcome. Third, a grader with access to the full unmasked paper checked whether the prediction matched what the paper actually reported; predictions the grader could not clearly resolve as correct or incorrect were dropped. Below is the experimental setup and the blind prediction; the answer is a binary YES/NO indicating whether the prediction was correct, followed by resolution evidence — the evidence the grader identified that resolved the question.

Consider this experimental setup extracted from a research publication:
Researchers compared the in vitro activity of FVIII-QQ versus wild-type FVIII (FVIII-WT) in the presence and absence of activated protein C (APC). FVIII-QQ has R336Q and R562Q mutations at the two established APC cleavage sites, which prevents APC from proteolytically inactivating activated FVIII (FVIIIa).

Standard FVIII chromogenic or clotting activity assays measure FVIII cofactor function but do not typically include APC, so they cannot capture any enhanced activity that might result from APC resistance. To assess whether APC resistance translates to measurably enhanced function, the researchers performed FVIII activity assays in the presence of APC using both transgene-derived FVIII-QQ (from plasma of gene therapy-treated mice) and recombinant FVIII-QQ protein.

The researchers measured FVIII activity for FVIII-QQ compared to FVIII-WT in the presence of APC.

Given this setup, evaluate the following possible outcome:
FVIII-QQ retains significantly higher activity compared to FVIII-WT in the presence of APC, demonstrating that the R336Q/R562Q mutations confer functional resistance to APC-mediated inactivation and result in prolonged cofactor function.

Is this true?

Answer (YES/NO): YES